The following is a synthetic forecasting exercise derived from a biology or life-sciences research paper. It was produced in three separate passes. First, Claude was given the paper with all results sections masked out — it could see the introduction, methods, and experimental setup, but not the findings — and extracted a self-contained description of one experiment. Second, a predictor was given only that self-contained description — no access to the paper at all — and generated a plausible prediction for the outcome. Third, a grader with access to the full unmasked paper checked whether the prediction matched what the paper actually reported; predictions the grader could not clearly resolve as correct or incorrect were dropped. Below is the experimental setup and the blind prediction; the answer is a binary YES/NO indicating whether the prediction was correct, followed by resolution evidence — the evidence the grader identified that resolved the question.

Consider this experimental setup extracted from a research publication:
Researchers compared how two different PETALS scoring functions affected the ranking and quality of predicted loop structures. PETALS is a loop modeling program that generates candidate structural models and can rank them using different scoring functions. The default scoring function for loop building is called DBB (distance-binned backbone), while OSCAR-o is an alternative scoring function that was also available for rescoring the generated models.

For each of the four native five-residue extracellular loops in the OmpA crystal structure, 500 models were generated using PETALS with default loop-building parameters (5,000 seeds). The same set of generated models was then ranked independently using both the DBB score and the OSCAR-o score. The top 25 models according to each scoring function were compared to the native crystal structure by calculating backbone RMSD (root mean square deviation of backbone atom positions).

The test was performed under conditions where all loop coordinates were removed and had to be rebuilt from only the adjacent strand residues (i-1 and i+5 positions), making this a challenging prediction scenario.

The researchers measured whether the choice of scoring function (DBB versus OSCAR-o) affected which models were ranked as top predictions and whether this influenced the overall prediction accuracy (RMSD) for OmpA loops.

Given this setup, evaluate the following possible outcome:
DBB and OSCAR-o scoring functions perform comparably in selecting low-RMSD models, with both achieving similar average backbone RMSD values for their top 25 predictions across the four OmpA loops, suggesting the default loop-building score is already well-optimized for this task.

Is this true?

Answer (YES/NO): YES